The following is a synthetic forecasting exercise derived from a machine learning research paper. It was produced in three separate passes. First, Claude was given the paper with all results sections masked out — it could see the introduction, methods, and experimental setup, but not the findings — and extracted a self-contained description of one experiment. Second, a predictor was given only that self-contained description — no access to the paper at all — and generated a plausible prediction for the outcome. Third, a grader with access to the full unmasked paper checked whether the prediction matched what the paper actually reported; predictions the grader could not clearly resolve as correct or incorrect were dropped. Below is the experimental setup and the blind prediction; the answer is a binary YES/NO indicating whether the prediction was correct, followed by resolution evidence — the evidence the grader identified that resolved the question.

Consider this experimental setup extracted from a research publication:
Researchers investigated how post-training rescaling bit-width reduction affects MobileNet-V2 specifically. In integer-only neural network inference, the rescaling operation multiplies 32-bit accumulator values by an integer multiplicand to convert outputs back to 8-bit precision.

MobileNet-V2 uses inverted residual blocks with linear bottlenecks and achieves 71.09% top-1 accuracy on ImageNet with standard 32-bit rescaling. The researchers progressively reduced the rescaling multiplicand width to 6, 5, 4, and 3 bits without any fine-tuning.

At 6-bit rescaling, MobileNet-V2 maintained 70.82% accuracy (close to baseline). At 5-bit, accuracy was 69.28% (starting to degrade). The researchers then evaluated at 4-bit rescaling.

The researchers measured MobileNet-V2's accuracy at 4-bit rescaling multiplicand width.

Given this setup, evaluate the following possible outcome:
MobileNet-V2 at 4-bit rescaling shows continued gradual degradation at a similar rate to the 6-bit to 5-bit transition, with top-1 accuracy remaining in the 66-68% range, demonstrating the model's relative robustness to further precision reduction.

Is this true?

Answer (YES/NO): NO